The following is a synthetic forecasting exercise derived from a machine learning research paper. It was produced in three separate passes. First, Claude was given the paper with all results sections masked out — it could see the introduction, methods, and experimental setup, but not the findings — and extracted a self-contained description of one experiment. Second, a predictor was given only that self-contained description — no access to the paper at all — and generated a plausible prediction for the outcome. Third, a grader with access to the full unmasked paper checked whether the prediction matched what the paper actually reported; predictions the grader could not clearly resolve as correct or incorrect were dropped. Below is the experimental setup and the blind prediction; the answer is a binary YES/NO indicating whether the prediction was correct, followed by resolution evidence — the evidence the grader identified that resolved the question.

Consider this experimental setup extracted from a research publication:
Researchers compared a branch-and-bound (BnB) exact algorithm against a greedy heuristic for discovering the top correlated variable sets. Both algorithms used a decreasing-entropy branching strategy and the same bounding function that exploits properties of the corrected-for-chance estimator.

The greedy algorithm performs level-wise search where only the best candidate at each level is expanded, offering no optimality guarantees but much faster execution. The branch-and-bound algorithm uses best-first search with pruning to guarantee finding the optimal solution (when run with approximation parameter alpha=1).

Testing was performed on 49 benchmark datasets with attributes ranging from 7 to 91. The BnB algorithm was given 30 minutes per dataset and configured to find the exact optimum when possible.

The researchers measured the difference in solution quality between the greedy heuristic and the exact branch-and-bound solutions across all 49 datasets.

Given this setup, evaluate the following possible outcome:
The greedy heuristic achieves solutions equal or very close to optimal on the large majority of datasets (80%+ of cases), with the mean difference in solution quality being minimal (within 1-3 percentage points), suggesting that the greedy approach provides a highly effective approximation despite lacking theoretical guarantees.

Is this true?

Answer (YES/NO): YES